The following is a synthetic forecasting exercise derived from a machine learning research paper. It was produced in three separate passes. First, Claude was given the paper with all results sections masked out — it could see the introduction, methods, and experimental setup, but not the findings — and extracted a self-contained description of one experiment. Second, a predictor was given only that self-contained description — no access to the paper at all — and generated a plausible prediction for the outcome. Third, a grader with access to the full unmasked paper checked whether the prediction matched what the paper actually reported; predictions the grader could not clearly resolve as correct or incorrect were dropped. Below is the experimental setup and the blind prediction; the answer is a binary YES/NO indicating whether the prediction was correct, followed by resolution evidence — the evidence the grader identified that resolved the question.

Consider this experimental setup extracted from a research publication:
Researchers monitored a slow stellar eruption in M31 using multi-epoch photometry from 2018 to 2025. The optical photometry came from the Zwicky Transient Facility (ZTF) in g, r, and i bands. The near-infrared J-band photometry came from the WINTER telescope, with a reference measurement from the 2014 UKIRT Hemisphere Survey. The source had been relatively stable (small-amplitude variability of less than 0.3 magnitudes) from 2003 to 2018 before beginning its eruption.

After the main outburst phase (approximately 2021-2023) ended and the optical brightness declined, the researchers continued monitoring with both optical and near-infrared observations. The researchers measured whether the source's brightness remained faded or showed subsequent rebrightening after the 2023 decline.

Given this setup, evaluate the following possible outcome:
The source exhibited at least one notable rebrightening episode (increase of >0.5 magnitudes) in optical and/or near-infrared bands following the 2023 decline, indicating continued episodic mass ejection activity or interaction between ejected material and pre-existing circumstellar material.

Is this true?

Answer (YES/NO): YES